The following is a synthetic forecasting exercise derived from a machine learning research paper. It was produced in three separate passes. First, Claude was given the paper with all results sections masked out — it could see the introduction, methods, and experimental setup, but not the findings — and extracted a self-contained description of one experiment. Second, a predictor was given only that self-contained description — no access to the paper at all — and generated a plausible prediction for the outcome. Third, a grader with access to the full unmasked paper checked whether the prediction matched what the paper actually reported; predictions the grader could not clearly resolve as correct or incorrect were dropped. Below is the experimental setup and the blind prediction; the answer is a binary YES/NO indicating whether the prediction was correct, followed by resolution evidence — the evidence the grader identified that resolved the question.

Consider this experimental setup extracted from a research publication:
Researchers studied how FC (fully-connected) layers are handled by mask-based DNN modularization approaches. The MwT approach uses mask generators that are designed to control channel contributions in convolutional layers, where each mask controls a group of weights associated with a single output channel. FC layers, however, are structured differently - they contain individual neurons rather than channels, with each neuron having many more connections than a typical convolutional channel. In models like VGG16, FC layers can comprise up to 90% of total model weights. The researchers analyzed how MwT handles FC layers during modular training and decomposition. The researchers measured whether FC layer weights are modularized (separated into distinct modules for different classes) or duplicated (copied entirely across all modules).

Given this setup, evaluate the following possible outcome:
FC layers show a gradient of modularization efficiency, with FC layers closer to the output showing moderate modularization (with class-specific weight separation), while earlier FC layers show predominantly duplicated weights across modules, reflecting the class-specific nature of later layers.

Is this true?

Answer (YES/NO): NO